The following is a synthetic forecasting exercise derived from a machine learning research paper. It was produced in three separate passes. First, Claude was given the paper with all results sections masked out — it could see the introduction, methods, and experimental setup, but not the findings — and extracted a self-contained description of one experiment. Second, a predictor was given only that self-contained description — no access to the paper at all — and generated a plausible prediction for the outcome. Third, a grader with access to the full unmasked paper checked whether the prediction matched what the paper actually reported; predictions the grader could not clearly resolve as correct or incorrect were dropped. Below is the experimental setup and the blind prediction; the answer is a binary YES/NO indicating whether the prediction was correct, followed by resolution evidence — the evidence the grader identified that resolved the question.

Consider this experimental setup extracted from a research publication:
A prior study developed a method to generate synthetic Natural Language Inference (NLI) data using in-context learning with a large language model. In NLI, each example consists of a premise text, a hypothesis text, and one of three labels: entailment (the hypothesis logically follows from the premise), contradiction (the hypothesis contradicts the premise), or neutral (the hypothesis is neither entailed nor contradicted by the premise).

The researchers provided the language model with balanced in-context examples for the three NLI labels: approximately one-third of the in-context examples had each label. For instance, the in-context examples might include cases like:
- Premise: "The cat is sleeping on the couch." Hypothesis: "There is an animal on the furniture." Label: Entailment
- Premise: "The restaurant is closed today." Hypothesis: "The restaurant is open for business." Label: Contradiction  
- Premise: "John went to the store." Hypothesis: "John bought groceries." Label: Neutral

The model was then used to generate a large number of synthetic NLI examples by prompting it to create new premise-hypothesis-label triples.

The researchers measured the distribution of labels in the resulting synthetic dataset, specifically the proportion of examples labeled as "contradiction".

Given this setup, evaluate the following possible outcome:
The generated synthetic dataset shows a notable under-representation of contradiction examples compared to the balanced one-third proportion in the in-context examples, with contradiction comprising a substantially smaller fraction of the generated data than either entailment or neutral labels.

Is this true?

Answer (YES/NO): YES